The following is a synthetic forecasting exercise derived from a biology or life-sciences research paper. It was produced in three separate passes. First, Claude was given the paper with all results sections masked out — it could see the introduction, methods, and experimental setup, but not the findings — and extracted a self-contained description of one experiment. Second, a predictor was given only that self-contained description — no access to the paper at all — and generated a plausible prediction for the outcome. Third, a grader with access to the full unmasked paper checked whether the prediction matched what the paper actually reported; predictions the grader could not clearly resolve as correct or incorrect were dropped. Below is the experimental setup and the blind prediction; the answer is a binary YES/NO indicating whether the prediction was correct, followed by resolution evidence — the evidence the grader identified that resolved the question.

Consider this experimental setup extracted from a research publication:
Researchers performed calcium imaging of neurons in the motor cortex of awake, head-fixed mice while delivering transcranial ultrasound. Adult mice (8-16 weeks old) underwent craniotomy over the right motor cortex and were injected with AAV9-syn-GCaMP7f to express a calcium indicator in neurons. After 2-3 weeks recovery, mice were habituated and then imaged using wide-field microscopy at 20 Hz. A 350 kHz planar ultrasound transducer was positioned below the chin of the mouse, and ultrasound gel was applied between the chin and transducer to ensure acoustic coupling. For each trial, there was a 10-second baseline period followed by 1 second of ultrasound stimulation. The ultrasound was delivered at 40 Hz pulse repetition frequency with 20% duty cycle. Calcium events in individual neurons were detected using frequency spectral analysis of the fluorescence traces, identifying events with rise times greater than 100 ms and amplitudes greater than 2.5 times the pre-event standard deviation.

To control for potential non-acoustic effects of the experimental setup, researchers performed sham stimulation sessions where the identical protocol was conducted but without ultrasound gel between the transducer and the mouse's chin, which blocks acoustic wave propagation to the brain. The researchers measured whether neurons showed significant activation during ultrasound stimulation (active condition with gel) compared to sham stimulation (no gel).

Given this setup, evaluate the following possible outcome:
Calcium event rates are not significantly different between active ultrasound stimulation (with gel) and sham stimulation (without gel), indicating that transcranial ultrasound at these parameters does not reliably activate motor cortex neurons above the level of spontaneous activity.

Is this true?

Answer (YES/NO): YES